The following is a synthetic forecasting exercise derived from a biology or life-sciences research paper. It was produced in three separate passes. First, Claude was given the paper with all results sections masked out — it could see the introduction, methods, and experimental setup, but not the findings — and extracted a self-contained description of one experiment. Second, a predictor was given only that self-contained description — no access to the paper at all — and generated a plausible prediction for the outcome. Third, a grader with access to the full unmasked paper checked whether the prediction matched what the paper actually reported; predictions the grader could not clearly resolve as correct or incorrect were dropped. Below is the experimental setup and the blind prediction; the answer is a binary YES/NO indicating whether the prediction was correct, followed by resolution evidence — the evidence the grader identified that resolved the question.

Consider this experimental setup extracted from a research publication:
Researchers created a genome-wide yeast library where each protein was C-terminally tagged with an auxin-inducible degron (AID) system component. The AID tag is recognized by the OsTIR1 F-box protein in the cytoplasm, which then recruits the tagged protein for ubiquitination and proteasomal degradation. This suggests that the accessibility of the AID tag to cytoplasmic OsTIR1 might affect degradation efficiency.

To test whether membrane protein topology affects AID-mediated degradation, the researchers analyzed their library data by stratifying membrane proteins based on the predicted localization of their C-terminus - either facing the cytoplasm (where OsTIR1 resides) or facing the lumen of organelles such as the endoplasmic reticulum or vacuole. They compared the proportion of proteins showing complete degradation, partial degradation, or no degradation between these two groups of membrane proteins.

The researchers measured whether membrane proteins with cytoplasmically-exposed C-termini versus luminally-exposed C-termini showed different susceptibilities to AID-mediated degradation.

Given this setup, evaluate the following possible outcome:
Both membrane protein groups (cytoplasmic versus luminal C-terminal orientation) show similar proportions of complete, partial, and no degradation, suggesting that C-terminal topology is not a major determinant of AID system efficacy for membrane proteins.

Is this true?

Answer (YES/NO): NO